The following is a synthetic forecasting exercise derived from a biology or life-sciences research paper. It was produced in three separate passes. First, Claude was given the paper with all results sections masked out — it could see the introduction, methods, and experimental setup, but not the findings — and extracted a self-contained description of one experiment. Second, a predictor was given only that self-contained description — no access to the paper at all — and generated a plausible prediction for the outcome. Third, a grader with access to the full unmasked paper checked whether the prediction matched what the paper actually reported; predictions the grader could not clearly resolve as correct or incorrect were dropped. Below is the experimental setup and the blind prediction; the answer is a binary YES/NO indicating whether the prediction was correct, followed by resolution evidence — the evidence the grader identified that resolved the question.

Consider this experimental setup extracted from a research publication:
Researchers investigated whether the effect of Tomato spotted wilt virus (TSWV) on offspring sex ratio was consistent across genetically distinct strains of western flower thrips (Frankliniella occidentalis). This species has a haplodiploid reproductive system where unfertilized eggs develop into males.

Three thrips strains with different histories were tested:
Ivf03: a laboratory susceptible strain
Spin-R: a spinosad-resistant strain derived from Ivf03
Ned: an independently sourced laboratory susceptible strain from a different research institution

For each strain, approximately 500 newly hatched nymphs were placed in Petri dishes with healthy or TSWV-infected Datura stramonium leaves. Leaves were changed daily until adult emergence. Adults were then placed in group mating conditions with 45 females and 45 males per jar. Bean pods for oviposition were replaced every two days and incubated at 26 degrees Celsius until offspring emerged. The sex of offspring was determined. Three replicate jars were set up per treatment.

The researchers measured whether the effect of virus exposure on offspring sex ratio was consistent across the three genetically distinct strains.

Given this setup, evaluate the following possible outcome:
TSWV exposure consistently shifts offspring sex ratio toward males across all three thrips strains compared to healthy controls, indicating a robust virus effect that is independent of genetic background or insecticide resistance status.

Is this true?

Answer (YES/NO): YES